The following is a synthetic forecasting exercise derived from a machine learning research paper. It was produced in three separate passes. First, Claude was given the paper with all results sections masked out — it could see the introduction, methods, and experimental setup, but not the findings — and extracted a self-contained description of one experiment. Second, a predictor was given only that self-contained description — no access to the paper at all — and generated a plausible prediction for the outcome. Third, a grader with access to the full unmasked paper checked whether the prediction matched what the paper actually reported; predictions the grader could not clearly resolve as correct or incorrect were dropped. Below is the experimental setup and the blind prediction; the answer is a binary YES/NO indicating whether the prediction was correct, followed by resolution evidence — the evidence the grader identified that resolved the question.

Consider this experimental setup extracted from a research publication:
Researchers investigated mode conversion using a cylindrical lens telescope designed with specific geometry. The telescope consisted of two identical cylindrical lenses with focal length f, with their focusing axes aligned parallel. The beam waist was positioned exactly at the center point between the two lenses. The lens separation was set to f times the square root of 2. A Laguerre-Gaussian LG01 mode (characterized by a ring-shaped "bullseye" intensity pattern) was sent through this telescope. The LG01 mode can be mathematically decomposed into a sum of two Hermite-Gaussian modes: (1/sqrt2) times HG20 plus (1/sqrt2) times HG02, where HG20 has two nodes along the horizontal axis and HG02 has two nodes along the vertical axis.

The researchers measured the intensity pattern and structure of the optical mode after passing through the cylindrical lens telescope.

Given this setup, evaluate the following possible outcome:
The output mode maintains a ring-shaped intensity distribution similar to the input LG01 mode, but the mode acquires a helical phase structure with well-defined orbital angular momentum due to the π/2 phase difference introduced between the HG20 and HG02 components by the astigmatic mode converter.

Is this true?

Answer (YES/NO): NO